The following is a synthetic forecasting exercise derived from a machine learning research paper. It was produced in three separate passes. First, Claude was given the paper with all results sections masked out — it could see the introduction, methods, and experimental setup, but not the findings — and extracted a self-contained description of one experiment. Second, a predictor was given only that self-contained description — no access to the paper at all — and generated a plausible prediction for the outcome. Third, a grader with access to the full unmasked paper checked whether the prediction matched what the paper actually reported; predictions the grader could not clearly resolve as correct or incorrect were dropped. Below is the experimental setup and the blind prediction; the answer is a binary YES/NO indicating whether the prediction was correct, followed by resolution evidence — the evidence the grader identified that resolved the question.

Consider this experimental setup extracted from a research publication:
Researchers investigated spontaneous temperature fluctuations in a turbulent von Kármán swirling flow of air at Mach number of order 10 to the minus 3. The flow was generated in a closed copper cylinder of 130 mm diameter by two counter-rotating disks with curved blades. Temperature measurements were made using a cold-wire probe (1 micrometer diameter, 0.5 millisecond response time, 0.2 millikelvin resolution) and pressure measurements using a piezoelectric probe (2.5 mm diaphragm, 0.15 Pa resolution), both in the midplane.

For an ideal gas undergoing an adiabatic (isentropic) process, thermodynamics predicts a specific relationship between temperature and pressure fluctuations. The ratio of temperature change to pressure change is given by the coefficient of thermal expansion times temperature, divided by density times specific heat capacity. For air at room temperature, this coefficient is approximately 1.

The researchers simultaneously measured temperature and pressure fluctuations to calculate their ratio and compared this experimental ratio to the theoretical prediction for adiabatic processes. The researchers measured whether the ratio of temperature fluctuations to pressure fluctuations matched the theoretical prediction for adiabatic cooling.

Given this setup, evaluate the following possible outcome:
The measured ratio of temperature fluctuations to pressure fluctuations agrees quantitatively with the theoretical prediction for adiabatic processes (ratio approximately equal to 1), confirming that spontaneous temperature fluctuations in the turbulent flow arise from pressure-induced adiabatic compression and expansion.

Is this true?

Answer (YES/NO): YES